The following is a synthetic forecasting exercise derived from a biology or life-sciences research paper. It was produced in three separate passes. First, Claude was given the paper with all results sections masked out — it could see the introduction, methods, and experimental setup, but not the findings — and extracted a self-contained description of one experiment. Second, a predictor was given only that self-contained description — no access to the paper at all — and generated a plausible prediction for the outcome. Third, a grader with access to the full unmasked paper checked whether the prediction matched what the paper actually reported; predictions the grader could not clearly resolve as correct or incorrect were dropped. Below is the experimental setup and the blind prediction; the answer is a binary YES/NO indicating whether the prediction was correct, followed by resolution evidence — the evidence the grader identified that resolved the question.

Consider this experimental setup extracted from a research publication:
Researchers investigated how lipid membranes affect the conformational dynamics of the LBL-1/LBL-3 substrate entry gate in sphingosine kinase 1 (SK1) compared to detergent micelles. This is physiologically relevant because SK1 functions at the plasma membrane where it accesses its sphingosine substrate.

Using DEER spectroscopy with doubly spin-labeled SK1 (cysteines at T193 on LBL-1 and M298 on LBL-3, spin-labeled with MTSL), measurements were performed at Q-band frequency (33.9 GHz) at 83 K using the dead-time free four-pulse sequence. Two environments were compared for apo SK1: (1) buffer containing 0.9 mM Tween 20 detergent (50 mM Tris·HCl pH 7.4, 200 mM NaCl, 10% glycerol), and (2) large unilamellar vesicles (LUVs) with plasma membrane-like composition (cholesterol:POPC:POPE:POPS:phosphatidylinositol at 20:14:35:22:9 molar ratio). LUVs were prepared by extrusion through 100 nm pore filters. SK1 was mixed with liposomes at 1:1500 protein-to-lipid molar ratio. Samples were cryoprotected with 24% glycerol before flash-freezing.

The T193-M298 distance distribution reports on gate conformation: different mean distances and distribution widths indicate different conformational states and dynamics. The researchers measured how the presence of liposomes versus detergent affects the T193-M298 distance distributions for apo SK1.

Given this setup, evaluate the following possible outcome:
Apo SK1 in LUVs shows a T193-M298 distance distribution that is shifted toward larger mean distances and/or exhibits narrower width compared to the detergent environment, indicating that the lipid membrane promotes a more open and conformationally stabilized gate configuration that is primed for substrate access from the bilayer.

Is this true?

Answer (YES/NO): YES